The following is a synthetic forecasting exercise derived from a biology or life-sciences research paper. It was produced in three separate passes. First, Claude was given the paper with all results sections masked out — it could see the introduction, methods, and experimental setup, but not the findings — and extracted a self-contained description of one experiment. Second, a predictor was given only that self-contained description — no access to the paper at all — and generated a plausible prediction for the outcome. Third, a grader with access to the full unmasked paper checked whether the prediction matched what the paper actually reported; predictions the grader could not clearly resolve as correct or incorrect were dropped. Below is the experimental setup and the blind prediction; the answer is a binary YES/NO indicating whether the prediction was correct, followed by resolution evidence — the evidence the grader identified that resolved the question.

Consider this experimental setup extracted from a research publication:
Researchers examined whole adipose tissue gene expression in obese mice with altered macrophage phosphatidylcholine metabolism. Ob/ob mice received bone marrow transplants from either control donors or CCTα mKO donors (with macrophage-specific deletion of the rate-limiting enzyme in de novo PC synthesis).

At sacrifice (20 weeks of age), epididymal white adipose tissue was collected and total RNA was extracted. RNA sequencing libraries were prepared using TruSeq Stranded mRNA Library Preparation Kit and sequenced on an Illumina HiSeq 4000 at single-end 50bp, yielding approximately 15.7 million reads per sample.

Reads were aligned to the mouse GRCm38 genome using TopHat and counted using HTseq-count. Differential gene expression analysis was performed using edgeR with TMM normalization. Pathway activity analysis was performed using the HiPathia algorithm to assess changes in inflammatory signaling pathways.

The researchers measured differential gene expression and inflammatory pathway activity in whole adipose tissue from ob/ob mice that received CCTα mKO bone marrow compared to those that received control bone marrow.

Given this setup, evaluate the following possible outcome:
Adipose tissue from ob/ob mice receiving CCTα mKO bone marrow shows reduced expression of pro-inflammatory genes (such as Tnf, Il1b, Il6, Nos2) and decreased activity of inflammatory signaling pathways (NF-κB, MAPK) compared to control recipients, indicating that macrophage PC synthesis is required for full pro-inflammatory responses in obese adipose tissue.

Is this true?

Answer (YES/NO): YES